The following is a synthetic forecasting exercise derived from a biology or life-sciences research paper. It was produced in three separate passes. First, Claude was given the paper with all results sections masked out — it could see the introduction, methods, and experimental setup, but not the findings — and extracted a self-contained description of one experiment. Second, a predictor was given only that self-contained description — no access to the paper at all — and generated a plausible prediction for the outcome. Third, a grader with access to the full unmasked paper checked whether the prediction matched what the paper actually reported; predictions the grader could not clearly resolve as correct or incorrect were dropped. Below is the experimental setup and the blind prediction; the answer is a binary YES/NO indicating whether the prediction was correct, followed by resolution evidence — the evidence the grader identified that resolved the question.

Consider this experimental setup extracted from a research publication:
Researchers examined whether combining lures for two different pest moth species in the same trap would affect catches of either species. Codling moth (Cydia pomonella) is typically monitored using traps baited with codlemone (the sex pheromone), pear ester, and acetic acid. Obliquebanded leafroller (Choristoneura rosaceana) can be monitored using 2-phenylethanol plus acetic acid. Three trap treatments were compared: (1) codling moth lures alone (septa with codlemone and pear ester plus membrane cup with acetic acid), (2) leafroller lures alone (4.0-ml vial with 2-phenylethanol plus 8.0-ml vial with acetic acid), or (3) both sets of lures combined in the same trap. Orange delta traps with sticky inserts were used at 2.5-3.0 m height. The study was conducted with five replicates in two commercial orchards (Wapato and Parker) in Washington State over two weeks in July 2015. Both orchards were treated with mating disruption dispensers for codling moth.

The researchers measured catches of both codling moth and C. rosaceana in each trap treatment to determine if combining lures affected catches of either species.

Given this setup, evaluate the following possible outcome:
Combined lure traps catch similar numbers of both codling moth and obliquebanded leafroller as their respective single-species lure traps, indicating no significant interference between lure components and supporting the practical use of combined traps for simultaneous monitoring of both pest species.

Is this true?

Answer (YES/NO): YES